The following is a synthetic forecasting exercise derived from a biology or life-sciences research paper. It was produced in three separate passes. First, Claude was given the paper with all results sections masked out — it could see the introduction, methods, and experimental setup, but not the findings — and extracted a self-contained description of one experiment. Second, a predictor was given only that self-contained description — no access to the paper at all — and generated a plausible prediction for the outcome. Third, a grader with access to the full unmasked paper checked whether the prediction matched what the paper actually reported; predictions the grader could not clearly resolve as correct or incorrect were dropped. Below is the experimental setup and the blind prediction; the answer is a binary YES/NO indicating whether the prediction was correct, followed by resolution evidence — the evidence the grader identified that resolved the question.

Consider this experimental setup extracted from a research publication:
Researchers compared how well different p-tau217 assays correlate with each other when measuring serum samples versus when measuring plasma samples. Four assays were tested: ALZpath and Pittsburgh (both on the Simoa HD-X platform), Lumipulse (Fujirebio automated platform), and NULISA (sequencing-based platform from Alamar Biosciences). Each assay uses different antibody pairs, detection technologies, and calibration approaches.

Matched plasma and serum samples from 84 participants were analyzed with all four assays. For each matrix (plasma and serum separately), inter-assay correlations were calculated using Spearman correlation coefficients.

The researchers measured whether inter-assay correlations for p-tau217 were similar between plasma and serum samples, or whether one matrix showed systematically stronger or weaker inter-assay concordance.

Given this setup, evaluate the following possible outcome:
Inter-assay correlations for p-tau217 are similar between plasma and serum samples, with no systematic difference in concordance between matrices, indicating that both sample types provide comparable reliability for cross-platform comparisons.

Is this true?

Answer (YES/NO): NO